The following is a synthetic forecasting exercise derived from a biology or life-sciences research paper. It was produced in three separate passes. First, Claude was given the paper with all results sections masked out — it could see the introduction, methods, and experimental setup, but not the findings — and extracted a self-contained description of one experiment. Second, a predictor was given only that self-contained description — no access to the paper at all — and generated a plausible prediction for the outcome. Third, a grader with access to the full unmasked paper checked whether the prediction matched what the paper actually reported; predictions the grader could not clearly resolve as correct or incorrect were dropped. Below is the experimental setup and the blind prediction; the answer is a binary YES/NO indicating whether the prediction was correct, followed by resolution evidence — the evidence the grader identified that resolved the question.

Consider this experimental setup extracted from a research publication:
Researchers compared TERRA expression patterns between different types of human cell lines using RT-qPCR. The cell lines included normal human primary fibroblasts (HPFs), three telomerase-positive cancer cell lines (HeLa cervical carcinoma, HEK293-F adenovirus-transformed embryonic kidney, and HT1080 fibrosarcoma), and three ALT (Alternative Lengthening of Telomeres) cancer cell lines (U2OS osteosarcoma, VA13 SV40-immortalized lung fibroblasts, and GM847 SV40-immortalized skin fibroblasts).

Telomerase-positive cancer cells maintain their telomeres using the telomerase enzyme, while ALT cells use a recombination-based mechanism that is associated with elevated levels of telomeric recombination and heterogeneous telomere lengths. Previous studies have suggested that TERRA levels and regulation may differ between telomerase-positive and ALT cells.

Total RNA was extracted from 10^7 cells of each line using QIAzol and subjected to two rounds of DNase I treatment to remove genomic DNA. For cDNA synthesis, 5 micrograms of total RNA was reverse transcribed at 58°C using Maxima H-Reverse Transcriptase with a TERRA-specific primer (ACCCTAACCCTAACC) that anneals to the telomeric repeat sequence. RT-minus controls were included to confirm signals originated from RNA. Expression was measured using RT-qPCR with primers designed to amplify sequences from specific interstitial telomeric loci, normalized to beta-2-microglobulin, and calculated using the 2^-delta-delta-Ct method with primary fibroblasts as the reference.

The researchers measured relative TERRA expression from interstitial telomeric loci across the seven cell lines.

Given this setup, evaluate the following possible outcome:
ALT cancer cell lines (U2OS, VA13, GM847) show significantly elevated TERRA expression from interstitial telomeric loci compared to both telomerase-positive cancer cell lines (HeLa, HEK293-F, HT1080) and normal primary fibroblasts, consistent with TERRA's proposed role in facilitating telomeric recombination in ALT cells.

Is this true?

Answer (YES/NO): NO